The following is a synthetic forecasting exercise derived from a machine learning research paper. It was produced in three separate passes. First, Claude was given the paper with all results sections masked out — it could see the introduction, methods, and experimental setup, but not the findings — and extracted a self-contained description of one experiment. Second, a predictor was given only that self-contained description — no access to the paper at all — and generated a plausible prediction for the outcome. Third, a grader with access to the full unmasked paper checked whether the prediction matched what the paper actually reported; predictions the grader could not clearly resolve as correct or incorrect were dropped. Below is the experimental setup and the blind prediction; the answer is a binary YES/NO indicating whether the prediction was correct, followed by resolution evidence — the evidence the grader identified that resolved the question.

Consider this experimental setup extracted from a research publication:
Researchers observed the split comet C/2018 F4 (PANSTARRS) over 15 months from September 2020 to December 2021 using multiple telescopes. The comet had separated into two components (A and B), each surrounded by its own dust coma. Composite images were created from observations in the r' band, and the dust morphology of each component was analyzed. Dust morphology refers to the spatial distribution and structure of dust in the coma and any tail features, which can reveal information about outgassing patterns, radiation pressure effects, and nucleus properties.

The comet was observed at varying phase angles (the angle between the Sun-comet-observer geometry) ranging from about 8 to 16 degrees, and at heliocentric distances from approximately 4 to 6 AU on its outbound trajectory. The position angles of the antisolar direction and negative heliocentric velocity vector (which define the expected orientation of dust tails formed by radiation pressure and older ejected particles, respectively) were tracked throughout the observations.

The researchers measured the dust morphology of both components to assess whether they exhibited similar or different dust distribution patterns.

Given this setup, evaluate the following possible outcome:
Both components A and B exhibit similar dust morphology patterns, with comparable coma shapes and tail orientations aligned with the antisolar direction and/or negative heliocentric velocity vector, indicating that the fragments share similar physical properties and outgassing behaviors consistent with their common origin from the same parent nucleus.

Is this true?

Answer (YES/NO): YES